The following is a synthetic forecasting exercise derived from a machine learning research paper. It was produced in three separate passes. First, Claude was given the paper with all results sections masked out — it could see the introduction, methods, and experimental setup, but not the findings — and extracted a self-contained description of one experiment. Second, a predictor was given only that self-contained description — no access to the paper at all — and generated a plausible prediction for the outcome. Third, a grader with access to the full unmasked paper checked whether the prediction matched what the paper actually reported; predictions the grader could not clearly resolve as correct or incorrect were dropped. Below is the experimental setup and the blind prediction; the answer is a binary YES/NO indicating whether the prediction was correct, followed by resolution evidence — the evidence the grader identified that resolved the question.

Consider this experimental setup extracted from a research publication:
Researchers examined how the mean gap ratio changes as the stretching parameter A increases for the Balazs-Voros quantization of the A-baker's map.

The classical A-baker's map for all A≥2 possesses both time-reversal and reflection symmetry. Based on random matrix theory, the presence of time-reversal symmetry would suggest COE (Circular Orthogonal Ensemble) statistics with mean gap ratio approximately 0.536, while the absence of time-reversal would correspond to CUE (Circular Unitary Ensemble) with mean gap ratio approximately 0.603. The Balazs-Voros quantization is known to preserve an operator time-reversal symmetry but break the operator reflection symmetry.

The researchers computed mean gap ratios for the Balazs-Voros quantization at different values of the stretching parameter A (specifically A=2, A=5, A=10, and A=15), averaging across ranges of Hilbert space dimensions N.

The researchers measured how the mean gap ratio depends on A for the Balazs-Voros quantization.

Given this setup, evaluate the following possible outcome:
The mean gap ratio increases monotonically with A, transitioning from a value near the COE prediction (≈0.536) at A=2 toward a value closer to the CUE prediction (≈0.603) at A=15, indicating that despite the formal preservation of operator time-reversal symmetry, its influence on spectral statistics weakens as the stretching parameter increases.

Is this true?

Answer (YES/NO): NO